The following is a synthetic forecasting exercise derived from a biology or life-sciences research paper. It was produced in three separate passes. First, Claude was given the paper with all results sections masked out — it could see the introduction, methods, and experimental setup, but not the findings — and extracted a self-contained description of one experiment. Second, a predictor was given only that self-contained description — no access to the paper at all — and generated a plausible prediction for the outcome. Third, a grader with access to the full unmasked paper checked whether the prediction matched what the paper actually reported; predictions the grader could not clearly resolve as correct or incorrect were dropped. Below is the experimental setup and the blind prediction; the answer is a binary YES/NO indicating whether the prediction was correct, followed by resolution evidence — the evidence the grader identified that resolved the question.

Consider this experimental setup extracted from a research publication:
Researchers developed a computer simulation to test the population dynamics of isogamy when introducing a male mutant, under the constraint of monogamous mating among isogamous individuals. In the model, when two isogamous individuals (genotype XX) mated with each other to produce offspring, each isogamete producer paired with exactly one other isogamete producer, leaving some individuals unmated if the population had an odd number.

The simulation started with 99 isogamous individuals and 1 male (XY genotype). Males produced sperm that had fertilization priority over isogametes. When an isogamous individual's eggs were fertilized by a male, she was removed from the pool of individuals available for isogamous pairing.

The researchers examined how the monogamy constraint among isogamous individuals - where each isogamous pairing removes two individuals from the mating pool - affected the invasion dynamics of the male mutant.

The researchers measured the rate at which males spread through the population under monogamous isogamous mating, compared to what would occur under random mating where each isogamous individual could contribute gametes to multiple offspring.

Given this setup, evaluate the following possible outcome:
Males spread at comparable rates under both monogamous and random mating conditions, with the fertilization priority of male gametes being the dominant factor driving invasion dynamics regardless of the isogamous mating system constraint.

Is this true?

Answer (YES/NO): NO